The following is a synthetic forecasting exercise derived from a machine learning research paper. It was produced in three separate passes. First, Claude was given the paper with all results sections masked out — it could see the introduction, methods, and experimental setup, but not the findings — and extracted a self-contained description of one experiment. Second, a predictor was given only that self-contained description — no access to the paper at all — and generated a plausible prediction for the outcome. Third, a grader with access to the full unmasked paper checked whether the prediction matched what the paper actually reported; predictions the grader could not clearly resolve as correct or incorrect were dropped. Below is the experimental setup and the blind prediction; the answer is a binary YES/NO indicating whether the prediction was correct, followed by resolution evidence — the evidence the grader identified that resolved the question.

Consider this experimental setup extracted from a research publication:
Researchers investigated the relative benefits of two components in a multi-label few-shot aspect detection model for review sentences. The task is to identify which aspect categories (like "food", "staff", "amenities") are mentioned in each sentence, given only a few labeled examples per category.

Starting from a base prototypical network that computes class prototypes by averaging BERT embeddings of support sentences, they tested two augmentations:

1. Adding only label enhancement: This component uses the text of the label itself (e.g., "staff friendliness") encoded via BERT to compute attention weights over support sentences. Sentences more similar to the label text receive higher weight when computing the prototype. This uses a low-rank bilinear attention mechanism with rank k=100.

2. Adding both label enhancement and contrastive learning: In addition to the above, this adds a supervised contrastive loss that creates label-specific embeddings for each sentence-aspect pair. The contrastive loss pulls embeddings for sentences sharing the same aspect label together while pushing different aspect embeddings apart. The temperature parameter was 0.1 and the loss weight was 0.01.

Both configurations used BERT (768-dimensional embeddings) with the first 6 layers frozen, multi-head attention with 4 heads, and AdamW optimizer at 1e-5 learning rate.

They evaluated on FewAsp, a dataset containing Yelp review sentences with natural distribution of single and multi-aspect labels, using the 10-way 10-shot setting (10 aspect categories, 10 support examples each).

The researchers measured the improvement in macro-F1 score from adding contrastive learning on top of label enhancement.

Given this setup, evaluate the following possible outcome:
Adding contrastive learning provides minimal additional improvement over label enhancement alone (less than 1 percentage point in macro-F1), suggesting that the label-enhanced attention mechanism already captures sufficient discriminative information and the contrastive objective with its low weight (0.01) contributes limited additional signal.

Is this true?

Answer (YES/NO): NO